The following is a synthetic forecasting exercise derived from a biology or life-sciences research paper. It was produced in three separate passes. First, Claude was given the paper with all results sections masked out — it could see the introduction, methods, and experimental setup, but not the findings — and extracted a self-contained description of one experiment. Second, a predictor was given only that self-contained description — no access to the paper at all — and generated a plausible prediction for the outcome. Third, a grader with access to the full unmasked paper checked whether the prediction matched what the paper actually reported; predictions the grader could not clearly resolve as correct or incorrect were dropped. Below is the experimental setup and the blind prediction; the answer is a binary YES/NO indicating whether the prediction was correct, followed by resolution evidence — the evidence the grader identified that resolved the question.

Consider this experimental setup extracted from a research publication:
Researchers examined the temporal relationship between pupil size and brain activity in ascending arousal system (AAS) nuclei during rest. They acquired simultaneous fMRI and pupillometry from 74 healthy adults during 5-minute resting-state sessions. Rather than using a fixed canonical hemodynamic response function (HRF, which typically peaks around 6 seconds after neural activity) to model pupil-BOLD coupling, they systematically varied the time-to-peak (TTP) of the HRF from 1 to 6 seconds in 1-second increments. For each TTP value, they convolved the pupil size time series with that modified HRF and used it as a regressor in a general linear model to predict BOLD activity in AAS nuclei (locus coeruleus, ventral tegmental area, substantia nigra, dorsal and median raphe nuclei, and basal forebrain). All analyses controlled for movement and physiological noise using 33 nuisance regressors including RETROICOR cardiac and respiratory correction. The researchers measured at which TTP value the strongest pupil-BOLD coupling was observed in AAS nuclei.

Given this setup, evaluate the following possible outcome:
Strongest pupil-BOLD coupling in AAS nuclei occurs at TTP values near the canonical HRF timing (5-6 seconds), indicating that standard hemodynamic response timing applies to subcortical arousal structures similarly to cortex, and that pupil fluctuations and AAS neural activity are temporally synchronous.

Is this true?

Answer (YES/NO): NO